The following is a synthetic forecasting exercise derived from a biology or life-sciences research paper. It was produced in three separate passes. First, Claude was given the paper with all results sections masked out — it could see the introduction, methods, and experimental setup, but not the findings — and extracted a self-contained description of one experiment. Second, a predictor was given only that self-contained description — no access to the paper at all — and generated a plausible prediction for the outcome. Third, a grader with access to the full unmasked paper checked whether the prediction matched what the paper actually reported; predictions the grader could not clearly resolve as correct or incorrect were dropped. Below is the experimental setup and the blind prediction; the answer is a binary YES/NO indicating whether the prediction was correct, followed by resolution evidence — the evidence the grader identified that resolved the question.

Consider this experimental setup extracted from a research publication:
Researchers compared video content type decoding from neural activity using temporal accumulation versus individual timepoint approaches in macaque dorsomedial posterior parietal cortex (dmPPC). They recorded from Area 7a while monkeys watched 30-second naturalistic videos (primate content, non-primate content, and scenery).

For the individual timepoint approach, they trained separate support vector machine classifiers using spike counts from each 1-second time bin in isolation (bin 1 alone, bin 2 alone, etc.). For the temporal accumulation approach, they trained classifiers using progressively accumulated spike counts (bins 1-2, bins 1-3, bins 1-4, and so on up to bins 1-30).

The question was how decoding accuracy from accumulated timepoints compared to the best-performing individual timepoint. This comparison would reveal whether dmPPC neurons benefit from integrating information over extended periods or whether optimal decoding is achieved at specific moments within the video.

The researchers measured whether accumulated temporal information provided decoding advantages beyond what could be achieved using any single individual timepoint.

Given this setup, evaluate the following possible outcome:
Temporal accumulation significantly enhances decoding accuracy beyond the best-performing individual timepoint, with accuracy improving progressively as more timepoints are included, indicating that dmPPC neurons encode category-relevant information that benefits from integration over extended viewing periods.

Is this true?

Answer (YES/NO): YES